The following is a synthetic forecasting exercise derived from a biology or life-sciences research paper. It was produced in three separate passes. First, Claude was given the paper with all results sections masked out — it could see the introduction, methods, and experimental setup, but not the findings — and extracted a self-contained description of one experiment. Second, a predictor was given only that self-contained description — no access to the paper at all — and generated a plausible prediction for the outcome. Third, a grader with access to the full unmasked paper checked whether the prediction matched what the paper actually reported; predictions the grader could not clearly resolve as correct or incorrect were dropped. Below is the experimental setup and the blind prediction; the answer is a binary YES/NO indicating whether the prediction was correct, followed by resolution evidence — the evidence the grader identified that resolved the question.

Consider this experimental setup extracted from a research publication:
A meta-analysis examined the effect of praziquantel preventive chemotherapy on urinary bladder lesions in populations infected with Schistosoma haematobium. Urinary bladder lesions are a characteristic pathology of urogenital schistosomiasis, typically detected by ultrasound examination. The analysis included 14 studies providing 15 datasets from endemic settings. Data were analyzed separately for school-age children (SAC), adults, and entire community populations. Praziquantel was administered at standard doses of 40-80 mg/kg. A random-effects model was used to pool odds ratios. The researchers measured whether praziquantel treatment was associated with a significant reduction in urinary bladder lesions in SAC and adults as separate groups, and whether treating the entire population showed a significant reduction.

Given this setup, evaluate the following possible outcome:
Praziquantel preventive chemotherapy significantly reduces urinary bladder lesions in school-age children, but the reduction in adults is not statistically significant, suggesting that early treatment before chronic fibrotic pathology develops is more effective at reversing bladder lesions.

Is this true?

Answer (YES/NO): NO